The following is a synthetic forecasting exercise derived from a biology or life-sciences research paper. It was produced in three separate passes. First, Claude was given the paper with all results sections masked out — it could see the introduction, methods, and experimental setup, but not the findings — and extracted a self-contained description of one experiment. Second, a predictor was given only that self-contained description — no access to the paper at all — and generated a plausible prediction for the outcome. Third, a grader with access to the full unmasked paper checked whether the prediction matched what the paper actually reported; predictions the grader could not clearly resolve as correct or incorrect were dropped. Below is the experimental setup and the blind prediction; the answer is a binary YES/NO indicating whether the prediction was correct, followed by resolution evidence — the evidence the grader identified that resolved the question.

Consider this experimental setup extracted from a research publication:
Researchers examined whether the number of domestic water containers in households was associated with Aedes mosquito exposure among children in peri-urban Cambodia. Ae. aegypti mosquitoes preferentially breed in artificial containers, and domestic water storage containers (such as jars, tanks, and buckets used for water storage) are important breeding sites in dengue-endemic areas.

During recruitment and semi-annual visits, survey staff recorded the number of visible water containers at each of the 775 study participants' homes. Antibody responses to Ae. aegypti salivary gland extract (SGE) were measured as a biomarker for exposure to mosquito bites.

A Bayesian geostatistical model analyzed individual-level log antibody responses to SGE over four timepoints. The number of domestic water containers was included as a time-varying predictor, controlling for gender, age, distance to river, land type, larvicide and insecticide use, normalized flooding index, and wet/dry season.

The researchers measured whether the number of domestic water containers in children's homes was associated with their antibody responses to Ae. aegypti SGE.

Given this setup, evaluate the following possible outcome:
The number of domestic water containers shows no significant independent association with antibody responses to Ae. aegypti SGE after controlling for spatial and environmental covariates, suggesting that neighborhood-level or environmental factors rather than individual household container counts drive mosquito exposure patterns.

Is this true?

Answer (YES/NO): YES